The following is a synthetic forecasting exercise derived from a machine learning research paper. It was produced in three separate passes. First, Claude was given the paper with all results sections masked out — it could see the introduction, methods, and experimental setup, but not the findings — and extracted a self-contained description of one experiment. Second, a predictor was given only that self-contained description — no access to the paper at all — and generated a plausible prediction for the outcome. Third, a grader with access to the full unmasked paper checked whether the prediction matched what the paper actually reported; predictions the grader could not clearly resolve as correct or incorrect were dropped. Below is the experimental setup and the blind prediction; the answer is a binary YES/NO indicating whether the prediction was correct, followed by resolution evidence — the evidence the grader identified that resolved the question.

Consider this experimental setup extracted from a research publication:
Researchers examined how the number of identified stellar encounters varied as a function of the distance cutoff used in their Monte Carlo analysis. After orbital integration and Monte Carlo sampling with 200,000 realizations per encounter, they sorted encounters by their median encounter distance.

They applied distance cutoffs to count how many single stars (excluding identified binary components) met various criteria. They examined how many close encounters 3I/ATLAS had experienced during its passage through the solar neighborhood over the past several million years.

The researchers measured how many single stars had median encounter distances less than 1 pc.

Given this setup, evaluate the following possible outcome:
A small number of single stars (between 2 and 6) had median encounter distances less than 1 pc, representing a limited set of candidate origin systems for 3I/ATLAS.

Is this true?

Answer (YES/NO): NO